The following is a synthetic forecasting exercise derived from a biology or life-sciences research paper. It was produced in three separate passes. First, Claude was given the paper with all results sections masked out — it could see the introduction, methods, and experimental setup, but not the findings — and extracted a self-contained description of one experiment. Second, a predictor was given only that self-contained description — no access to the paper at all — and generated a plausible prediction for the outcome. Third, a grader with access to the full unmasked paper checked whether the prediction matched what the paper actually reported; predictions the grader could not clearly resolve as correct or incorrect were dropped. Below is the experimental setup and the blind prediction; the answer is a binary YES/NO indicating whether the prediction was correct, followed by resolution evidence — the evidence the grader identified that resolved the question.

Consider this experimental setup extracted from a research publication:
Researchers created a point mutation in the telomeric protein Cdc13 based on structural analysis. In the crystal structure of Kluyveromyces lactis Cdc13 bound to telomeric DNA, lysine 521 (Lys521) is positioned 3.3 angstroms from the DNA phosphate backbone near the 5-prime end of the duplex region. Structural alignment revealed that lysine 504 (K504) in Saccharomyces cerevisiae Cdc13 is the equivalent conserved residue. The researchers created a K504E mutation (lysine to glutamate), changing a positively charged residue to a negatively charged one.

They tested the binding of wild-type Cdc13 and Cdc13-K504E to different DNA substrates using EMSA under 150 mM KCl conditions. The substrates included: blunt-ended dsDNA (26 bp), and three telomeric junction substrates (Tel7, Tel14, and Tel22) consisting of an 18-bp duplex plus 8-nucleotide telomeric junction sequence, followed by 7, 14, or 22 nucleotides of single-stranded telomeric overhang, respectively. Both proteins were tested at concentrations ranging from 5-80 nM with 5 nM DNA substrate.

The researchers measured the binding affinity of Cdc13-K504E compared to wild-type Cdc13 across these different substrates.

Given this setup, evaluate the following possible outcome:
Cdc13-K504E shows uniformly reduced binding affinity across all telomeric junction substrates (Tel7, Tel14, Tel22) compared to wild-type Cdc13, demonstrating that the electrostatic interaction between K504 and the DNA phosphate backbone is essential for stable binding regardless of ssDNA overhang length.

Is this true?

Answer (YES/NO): NO